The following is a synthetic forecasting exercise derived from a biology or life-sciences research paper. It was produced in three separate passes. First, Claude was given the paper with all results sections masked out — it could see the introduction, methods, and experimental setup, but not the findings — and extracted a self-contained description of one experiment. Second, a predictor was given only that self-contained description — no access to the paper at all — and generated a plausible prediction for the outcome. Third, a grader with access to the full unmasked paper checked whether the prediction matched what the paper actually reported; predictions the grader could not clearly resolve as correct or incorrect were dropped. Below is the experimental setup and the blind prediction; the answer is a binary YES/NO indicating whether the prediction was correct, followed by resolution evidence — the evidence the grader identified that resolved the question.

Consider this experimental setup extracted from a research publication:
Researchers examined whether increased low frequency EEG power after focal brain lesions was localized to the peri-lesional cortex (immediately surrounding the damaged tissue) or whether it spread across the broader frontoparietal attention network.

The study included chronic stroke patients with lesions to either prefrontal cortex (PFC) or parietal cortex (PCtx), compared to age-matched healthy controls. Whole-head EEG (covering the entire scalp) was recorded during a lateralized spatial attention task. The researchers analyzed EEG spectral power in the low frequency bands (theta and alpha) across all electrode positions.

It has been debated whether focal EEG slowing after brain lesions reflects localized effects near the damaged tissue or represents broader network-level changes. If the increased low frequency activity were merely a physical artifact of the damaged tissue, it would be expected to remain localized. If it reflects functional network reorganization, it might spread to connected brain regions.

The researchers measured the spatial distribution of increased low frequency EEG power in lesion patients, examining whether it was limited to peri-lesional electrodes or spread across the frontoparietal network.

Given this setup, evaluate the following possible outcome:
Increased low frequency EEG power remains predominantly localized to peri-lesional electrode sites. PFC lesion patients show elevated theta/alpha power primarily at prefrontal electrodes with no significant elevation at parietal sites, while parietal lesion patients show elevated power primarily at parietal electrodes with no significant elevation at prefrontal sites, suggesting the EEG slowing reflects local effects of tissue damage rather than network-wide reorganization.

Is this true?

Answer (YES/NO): NO